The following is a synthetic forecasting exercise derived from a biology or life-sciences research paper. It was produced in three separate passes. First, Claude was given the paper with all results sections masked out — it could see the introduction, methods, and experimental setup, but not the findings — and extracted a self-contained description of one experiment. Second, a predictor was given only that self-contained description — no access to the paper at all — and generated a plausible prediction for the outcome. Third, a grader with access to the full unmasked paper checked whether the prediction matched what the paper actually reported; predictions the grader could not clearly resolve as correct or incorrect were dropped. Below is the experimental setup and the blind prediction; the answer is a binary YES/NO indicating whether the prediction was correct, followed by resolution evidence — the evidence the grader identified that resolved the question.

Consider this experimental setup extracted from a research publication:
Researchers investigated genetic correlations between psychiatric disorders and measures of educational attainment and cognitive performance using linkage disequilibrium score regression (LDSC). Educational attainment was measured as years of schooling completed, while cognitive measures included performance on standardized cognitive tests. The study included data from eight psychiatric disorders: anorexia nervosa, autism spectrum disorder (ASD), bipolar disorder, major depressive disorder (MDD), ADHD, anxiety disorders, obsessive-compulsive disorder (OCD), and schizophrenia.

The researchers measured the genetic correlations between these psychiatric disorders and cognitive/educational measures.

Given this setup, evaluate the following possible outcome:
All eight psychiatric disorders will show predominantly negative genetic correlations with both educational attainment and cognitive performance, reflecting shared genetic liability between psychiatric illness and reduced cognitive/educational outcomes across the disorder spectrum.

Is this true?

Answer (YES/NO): NO